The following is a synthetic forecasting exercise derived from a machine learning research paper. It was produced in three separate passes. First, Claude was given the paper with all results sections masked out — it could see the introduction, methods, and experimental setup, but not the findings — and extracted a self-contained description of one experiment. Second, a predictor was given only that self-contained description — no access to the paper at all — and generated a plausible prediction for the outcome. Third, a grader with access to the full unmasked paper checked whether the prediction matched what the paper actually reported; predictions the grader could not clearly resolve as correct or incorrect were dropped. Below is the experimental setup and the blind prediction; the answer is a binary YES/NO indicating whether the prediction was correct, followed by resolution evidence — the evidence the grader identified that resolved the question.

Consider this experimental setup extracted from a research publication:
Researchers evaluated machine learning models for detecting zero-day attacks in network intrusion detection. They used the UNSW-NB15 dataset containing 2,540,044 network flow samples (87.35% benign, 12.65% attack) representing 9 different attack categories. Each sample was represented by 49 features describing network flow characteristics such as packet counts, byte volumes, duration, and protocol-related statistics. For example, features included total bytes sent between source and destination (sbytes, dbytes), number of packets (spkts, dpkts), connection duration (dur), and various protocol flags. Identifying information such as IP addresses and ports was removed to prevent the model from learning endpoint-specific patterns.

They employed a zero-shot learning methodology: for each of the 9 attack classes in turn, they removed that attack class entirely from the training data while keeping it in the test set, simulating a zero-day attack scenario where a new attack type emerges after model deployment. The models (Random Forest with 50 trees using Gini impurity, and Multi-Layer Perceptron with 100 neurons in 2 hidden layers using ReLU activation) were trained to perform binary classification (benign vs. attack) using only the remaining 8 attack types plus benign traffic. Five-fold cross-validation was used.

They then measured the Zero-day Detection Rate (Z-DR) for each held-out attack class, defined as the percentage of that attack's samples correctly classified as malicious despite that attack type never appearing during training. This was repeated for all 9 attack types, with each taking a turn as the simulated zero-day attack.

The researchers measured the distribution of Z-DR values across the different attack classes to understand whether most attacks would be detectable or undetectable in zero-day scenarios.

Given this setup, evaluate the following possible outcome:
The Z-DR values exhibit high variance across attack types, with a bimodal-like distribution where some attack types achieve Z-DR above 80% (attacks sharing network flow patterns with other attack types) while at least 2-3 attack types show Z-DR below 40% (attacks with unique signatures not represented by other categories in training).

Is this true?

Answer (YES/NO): NO